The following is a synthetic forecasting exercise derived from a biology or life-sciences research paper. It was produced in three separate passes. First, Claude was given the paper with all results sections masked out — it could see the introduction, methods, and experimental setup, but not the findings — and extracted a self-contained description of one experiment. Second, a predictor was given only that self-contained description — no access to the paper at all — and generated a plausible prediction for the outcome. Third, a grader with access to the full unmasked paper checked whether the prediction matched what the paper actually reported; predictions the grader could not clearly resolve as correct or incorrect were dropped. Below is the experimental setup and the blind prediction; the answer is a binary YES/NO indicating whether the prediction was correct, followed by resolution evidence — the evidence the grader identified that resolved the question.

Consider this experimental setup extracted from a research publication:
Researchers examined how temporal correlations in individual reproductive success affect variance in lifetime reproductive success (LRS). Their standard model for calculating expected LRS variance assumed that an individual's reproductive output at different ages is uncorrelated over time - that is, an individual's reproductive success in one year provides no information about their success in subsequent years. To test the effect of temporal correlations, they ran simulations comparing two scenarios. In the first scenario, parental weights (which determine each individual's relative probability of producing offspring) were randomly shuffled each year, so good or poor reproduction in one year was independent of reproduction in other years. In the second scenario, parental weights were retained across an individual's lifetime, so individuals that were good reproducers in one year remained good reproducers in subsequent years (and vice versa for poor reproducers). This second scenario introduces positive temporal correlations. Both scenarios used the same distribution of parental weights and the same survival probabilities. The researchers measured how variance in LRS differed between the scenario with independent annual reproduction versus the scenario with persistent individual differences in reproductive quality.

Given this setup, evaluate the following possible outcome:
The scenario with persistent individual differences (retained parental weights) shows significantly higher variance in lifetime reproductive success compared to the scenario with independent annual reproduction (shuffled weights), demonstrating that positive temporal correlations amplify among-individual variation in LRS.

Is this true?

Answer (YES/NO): YES